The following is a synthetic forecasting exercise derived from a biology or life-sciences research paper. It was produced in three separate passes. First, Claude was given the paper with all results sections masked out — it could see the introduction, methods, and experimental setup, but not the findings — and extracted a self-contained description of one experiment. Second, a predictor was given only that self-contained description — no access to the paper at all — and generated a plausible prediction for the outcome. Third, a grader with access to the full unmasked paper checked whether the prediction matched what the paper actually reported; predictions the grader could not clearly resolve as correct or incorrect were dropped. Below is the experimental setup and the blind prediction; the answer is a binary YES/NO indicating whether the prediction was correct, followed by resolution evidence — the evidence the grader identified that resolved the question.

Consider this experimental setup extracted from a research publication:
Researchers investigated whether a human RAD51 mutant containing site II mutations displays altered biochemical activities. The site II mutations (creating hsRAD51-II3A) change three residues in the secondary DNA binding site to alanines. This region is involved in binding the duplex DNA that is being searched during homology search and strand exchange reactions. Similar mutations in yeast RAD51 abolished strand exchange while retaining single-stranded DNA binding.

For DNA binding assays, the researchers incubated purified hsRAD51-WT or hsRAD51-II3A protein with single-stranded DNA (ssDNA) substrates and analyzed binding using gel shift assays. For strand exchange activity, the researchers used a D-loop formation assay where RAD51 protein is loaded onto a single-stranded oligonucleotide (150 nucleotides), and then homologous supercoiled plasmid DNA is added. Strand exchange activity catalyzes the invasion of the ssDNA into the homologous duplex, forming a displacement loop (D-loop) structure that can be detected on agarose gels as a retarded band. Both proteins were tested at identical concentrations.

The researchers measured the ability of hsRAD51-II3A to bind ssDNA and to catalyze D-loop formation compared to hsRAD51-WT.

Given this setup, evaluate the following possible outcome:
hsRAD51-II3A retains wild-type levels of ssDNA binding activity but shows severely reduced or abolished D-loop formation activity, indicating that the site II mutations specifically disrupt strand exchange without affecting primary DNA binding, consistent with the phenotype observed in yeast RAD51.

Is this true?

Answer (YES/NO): NO